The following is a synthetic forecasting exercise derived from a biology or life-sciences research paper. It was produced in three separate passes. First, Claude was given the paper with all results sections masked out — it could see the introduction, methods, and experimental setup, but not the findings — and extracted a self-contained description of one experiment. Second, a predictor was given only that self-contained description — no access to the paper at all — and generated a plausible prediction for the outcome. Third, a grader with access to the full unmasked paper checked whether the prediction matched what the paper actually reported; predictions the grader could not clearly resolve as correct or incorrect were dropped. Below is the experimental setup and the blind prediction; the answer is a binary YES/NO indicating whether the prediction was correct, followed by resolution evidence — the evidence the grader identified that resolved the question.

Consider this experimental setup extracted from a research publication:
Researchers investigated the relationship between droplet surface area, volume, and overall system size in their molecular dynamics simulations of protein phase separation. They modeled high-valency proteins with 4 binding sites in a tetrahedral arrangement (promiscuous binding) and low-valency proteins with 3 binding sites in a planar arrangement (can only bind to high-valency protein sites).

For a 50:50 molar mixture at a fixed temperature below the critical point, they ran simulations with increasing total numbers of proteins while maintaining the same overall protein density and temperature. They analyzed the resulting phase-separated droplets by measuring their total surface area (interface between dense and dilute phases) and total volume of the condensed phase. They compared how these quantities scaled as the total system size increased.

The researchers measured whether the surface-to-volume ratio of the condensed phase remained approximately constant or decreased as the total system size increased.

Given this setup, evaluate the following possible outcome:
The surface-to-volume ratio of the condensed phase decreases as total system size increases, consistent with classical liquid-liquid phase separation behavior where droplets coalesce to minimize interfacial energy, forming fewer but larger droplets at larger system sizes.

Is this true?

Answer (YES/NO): NO